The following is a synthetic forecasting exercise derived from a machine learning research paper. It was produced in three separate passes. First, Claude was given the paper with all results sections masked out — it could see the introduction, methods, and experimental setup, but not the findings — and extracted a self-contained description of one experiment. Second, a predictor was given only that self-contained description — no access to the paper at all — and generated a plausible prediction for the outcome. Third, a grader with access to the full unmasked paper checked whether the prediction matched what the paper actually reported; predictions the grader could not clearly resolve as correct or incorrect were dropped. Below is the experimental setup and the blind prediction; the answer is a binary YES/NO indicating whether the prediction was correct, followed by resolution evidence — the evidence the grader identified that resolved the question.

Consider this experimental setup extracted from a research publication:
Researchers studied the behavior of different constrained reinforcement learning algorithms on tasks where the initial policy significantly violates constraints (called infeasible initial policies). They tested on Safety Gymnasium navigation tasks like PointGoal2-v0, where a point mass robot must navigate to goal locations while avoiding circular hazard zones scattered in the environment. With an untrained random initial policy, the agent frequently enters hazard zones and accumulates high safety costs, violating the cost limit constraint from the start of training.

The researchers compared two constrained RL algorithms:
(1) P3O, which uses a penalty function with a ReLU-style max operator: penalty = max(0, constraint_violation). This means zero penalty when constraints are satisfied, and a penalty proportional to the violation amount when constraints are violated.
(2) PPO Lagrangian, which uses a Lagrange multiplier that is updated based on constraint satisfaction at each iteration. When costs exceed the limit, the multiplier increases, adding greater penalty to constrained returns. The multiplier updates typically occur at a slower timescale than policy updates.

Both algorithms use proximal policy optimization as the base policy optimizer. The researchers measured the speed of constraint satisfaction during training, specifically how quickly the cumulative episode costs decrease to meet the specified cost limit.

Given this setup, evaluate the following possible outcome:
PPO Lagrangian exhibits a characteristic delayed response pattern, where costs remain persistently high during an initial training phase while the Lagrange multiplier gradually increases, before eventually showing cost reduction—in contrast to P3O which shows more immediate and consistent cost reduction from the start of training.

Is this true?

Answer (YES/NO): NO